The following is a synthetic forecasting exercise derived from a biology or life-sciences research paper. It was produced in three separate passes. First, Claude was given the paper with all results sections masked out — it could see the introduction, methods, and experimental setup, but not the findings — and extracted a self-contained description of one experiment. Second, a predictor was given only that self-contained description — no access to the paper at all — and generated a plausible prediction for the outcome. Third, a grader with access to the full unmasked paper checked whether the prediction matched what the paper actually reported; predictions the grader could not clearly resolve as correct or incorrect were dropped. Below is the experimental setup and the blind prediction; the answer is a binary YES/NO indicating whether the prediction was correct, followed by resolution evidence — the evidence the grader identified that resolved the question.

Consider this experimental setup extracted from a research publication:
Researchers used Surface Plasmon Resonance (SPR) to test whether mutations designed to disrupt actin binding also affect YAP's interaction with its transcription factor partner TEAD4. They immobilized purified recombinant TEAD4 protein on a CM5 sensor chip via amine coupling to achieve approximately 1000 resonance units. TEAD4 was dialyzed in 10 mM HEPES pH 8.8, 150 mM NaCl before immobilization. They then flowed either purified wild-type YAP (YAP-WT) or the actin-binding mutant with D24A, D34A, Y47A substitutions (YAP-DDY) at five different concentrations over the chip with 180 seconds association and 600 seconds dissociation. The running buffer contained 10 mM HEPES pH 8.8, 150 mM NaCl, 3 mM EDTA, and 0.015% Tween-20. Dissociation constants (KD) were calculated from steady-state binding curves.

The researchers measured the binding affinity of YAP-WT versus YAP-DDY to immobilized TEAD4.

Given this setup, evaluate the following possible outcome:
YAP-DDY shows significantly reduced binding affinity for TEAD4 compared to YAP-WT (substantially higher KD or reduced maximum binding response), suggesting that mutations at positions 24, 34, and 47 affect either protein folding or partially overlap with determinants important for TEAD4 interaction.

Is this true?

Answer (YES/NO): NO